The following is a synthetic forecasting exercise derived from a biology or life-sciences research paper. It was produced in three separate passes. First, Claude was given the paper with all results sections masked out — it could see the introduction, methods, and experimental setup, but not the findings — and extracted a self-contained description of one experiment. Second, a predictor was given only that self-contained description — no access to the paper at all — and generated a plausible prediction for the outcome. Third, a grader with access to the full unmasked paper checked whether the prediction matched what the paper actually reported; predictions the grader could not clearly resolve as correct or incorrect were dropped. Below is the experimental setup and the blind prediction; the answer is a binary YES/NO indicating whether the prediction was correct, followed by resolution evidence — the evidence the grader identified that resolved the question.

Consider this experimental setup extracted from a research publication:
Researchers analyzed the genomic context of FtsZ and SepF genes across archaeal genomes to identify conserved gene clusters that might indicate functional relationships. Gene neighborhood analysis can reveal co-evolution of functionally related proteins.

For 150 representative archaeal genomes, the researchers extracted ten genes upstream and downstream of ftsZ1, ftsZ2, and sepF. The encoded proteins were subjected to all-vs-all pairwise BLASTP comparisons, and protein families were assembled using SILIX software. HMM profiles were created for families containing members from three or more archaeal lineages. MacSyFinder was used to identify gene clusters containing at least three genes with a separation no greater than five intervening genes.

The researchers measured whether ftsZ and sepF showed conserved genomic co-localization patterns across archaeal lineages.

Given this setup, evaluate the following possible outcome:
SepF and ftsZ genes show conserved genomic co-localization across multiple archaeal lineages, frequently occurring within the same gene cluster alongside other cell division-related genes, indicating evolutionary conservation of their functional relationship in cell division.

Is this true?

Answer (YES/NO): NO